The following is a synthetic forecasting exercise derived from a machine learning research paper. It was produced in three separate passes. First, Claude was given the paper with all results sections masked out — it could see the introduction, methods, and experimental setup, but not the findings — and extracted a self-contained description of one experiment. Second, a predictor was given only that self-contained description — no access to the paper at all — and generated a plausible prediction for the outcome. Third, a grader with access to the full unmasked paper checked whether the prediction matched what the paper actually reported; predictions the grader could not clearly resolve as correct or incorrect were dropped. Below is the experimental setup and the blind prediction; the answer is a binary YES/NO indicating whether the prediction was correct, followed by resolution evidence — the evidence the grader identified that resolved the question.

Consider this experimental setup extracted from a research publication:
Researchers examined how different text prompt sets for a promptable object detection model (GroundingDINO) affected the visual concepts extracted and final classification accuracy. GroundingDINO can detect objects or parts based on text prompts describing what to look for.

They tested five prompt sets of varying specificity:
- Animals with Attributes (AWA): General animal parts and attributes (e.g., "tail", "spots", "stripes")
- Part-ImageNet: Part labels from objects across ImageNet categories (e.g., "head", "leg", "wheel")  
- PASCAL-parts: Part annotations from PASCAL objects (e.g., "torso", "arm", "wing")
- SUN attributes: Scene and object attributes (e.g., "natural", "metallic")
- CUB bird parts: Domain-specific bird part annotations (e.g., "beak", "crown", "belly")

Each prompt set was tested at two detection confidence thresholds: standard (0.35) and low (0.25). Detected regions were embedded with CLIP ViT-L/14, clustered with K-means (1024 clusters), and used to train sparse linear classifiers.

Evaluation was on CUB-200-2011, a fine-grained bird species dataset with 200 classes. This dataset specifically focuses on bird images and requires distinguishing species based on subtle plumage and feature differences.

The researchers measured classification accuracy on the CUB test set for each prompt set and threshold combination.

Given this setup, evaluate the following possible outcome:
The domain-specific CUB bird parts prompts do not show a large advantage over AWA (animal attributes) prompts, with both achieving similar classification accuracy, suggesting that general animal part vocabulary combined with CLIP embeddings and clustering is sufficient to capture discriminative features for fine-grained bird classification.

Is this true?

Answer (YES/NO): NO